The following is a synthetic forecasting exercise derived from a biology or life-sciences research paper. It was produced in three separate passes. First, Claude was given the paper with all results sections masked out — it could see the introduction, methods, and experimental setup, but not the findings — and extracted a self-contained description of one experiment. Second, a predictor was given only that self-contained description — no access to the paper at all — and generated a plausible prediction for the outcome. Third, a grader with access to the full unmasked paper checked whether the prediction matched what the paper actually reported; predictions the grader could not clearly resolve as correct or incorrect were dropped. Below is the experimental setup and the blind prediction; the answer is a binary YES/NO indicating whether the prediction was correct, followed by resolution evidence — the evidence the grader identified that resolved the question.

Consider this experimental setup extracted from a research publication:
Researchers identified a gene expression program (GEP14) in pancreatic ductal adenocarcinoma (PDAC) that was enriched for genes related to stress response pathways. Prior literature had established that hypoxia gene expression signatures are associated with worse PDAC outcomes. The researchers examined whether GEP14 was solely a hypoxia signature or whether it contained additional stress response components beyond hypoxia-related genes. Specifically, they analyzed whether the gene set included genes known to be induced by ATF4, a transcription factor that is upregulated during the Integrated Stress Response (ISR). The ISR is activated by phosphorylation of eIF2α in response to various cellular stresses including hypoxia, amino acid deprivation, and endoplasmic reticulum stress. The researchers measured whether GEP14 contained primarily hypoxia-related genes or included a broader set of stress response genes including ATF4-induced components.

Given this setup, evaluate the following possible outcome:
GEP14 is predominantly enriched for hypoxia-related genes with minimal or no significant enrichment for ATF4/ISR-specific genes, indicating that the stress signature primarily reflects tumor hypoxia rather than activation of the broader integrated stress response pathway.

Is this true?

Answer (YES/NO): NO